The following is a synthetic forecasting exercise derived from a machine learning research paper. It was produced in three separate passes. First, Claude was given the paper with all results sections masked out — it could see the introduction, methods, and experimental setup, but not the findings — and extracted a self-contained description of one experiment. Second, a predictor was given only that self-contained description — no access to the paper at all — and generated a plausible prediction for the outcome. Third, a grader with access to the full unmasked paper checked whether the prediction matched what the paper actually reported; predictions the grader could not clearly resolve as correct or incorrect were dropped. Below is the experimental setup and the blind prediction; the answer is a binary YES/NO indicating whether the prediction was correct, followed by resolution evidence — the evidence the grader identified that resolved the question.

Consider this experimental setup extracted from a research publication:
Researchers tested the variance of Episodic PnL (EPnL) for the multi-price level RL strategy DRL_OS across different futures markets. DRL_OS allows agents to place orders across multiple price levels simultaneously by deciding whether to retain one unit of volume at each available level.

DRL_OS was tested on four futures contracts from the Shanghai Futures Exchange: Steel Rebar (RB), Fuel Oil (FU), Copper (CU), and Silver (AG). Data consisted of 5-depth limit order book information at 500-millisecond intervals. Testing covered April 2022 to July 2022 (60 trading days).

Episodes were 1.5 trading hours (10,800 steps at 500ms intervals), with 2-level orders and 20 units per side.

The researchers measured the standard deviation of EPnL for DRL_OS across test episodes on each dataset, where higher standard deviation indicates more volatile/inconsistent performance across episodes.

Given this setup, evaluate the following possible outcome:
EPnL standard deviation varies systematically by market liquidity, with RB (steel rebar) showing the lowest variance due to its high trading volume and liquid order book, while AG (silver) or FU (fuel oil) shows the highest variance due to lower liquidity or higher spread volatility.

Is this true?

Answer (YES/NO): YES